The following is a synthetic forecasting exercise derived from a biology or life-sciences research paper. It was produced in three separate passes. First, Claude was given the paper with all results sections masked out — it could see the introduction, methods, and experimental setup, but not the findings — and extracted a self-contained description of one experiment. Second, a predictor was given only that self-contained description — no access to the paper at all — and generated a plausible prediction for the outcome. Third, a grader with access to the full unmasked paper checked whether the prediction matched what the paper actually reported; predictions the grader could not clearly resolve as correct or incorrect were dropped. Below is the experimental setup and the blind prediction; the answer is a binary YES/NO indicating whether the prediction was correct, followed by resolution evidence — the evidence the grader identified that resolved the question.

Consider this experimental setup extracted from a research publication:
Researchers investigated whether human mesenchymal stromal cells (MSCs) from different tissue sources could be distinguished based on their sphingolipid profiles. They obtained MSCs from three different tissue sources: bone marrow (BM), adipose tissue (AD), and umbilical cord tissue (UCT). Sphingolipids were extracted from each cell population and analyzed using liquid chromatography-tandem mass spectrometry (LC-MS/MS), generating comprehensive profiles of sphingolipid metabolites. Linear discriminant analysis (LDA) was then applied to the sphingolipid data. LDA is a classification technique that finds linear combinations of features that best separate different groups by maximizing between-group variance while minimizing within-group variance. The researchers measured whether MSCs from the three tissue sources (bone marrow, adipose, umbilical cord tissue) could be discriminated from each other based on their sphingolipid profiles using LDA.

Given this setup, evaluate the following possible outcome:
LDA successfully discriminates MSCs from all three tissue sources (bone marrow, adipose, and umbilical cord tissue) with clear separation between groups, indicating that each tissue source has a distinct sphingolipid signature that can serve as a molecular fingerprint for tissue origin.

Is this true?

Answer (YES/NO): YES